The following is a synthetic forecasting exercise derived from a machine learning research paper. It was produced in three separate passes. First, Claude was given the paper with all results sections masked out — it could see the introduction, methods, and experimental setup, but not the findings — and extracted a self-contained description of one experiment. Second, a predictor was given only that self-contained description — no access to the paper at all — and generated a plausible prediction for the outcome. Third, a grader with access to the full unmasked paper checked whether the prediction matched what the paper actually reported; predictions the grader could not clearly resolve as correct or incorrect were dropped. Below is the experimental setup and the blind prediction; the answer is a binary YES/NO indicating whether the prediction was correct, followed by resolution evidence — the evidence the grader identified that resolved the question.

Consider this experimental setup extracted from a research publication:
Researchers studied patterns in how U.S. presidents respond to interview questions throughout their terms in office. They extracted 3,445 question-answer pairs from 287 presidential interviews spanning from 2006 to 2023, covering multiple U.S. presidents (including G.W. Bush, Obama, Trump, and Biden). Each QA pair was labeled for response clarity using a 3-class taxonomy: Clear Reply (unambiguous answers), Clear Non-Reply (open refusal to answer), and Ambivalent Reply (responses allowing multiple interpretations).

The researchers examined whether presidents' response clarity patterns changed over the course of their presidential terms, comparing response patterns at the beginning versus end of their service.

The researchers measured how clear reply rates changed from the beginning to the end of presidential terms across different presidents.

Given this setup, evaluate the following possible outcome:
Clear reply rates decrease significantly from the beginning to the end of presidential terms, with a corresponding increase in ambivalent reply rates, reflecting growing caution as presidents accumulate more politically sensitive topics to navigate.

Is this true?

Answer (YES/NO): NO